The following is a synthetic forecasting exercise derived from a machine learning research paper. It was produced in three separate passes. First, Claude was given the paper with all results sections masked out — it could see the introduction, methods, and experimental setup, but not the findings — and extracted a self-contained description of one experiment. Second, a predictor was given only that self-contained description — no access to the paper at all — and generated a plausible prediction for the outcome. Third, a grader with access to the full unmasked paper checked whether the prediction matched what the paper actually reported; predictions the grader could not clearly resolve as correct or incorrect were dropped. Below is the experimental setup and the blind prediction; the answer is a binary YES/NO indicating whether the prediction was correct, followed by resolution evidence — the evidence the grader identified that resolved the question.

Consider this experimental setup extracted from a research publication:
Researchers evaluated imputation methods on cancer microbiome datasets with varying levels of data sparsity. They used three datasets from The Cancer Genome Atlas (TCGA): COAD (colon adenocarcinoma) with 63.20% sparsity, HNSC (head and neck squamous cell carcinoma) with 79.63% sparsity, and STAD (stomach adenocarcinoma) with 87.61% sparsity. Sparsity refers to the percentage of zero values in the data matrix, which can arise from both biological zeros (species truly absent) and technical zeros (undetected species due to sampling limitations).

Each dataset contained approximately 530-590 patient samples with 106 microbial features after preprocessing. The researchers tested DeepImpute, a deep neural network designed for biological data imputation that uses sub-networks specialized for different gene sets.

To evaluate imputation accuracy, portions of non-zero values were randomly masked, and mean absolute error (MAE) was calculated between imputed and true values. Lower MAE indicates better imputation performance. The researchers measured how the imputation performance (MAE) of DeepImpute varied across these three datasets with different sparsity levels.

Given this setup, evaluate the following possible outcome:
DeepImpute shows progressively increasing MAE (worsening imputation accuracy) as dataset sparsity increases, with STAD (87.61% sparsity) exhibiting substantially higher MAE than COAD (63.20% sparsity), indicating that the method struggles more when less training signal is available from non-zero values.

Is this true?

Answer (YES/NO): YES